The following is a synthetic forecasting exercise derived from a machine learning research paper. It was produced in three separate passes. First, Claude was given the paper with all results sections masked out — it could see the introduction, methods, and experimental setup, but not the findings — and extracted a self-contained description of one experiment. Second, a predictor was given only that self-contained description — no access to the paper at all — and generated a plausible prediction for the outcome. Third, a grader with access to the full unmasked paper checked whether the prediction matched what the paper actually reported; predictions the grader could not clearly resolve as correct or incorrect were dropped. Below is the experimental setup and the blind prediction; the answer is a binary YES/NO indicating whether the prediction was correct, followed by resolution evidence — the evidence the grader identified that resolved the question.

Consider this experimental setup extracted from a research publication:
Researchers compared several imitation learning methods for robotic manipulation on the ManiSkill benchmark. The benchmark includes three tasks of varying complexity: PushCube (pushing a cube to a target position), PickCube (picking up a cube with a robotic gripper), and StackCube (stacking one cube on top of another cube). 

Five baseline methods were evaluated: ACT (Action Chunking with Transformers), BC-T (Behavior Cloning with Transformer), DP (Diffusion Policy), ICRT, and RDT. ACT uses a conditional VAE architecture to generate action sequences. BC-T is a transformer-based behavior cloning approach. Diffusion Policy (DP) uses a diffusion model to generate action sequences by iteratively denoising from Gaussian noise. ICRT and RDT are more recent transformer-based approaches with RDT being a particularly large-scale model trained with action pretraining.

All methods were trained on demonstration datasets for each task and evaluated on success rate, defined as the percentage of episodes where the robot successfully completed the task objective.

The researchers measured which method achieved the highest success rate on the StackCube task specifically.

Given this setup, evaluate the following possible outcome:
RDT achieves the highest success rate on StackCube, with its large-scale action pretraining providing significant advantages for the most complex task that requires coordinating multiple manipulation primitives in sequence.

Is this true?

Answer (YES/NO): NO